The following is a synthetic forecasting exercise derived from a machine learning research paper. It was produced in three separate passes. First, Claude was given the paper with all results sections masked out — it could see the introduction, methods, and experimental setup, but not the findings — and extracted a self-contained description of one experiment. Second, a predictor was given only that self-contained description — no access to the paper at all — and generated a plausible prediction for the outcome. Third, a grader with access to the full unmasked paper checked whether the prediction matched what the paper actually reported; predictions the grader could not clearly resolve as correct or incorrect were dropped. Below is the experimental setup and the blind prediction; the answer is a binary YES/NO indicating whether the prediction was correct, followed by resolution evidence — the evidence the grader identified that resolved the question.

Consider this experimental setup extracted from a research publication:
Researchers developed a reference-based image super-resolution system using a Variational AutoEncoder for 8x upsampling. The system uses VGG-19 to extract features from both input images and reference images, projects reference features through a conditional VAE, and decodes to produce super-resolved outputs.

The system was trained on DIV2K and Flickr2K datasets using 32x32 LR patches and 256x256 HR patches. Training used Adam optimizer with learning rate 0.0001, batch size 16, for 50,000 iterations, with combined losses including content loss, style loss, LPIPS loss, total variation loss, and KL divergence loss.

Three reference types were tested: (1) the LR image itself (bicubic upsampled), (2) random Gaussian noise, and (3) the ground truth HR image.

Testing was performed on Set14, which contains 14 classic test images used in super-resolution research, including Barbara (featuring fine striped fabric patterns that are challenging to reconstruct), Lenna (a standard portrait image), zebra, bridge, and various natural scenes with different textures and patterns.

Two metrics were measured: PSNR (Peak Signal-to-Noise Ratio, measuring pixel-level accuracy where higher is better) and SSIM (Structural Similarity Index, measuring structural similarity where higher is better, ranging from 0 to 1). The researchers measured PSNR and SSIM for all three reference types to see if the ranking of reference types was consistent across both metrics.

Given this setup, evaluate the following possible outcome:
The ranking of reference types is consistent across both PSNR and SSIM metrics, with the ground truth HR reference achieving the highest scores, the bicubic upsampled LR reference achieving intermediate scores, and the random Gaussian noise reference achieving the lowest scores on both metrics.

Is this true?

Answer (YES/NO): NO